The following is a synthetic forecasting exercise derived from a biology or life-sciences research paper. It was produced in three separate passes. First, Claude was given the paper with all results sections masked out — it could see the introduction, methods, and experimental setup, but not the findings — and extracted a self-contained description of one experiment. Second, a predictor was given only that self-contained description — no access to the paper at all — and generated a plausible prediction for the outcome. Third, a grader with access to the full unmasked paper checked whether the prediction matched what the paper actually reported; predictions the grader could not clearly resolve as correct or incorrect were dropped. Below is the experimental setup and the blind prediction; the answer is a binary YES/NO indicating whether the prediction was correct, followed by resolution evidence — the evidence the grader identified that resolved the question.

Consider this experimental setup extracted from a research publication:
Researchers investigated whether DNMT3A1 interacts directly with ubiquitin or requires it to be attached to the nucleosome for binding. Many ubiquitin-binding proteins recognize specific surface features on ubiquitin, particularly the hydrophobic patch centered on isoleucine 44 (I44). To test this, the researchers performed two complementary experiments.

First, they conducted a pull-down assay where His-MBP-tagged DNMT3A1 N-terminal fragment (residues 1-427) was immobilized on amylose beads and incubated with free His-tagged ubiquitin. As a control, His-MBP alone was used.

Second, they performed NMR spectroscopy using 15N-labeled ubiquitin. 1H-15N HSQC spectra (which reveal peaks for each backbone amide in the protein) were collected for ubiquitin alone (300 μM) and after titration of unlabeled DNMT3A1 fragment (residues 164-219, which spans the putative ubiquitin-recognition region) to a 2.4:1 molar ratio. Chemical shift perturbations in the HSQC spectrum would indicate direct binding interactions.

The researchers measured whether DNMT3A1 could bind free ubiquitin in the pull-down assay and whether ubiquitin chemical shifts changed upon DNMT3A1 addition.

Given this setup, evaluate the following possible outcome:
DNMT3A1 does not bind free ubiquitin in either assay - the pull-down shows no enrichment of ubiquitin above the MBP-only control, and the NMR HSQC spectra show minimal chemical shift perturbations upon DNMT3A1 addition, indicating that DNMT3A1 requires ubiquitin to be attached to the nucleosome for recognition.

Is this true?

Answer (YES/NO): YES